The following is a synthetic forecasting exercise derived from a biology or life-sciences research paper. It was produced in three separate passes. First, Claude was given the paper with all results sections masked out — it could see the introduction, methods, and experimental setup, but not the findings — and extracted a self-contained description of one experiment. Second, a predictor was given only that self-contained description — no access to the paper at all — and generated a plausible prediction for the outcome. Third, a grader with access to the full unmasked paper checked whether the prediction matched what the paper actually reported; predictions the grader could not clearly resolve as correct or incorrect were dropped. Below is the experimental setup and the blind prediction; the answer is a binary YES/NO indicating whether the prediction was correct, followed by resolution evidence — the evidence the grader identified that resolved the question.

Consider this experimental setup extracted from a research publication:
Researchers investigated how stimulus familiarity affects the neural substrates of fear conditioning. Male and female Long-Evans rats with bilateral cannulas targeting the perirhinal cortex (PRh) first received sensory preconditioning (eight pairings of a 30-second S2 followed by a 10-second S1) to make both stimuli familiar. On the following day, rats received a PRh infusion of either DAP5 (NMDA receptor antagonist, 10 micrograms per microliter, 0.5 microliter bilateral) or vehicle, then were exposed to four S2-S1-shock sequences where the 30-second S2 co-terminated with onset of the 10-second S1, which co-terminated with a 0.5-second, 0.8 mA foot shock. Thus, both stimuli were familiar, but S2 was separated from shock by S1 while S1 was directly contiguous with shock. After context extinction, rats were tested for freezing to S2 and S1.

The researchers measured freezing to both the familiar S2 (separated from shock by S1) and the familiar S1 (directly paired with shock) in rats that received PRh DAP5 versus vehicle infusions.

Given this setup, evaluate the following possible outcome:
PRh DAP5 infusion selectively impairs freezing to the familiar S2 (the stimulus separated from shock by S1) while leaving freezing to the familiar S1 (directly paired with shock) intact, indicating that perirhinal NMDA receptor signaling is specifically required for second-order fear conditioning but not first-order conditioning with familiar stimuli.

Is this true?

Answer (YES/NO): YES